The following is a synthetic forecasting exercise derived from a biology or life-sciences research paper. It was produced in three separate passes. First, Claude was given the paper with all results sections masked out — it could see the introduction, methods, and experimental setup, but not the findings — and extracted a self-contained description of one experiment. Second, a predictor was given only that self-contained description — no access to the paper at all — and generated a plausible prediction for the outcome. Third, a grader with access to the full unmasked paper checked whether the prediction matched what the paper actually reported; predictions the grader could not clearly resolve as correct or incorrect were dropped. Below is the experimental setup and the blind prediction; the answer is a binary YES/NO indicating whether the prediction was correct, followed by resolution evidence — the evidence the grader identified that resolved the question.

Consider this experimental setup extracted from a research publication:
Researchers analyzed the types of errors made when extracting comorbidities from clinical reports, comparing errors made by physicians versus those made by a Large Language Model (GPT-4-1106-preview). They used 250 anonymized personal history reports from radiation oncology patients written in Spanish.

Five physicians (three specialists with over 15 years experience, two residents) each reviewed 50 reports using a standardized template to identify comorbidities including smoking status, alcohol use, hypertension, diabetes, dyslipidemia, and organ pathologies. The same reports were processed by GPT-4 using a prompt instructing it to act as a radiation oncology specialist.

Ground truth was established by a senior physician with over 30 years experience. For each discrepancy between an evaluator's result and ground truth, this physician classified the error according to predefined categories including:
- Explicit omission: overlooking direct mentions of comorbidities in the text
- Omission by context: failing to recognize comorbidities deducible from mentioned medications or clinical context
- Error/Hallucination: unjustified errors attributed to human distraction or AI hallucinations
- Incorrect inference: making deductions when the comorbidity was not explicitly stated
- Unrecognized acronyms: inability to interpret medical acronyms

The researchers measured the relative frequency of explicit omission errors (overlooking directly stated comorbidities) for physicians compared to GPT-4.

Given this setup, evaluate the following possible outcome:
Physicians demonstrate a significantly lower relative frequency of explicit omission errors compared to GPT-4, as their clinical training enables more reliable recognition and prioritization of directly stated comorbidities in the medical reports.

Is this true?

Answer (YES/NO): NO